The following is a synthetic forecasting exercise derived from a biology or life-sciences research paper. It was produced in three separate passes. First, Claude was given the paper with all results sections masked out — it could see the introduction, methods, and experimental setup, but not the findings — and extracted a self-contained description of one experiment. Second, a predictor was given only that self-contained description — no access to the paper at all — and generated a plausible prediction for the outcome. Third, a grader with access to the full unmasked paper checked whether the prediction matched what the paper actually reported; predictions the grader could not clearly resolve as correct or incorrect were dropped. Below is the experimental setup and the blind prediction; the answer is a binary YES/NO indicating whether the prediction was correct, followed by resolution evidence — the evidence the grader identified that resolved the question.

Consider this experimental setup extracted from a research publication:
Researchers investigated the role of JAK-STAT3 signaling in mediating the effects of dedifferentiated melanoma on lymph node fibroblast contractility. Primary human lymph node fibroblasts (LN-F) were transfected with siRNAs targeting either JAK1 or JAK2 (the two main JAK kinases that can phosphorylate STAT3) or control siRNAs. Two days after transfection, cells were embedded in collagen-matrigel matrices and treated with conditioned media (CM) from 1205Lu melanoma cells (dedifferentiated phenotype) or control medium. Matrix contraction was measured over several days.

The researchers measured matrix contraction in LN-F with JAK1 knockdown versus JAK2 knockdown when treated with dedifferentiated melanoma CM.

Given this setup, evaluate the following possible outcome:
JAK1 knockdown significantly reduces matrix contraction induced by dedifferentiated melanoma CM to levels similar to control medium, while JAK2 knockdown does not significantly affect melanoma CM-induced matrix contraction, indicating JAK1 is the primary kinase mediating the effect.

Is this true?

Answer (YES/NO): NO